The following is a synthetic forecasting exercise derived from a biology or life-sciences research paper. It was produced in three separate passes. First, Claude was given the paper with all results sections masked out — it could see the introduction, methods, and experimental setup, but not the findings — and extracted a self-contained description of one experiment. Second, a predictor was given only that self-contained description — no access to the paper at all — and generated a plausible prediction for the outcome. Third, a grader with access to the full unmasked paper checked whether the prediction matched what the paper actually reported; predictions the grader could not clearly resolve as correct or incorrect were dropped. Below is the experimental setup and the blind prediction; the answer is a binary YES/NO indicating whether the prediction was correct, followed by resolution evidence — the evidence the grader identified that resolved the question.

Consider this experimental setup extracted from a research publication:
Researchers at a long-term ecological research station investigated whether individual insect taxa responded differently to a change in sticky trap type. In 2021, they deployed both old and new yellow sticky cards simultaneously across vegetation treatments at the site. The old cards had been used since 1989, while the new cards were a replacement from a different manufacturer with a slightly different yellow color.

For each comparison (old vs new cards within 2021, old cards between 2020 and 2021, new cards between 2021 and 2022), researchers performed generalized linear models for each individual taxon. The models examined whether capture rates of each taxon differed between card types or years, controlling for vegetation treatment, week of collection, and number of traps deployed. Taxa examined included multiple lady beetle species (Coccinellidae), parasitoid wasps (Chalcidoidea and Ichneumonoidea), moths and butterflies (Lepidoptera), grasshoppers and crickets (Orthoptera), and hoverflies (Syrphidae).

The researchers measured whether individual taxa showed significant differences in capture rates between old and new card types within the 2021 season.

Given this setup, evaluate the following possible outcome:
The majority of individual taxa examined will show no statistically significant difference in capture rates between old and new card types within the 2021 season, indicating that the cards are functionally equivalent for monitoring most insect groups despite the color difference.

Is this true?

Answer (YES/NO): YES